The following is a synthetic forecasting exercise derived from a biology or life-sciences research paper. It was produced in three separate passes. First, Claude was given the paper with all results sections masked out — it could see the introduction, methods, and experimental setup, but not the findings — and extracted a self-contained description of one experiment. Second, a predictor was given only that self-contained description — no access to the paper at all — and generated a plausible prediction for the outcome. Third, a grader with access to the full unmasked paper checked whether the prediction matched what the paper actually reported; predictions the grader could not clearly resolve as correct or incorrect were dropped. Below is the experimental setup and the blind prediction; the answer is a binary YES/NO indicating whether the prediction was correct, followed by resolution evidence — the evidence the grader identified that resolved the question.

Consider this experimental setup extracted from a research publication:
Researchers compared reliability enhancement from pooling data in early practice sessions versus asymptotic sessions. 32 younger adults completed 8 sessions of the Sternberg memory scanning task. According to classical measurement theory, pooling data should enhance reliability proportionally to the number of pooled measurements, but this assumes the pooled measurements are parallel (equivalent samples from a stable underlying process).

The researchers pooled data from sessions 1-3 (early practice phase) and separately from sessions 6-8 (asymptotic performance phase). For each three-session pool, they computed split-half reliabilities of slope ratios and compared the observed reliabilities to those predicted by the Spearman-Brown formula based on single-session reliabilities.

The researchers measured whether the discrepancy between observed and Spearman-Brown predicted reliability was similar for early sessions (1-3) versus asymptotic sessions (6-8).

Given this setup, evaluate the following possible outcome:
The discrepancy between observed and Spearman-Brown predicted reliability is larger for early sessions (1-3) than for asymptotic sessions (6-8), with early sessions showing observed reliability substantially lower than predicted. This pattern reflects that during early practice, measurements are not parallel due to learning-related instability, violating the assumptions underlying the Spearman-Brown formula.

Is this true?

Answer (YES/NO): YES